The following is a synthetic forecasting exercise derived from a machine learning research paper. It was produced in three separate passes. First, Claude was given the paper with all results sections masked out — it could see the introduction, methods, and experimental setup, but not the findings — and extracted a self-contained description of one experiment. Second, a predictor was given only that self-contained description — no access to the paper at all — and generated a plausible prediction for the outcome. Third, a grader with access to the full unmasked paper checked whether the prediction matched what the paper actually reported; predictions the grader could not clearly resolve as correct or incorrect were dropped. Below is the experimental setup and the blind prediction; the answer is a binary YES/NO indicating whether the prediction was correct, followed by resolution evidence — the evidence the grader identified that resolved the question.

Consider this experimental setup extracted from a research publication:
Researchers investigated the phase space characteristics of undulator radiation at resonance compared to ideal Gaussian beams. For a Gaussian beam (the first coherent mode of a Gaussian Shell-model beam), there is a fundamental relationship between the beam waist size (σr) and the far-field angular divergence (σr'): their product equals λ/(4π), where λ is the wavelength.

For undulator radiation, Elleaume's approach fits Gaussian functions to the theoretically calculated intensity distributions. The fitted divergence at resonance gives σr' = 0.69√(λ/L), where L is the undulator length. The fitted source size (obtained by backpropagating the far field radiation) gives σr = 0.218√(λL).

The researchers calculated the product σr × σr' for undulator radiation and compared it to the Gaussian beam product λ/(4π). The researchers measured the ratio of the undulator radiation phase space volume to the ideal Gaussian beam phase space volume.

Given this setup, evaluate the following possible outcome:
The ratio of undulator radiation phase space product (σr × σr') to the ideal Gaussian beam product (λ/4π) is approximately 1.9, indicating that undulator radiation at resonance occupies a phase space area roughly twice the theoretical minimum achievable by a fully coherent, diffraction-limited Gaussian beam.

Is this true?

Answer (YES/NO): YES